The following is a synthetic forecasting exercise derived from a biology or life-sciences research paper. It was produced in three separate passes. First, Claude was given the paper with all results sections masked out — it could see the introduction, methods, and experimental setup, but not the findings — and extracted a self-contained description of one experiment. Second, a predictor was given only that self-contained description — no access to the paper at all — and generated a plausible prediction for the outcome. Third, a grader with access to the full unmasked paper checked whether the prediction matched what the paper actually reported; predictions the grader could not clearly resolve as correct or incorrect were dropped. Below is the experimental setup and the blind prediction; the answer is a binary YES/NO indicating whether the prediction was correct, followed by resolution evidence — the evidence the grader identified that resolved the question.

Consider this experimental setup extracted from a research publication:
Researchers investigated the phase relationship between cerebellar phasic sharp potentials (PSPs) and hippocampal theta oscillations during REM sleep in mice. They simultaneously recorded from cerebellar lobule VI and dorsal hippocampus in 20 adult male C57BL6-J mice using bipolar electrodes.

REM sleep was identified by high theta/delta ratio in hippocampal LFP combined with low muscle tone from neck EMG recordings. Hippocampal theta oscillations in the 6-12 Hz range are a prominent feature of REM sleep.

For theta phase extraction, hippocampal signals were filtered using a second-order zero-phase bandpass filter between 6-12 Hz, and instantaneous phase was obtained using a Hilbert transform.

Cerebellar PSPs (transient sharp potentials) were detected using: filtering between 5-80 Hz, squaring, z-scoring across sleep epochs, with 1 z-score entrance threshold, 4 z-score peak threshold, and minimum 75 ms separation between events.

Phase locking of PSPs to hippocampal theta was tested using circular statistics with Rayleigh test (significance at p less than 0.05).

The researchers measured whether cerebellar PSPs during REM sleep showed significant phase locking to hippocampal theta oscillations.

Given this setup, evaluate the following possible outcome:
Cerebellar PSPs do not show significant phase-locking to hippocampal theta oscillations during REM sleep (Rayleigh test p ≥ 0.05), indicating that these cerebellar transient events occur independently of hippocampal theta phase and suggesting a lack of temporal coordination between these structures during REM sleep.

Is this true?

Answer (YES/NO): NO